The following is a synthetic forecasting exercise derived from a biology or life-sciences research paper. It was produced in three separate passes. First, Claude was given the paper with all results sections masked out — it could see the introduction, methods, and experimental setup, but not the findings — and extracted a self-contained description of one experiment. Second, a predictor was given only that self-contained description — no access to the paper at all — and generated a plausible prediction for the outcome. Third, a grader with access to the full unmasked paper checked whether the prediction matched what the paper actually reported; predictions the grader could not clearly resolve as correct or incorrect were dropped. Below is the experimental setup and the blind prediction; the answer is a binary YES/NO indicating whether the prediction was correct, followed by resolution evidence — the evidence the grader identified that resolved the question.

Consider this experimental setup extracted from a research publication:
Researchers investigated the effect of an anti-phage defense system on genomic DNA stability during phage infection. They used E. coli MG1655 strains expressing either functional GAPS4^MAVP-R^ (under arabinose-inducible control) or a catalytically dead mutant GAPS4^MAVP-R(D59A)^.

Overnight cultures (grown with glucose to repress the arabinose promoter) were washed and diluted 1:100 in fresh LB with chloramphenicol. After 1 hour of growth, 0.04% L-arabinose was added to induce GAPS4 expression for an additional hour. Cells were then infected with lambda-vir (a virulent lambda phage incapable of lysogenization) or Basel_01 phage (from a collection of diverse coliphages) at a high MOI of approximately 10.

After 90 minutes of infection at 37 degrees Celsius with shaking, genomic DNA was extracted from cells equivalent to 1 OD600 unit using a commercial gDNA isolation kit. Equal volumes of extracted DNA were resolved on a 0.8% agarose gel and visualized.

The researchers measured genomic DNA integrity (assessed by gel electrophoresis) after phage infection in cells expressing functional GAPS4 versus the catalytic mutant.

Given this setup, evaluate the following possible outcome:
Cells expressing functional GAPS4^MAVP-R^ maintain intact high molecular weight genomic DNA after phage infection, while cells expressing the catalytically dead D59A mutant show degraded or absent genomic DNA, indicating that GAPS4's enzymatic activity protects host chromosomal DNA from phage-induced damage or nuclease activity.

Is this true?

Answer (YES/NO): NO